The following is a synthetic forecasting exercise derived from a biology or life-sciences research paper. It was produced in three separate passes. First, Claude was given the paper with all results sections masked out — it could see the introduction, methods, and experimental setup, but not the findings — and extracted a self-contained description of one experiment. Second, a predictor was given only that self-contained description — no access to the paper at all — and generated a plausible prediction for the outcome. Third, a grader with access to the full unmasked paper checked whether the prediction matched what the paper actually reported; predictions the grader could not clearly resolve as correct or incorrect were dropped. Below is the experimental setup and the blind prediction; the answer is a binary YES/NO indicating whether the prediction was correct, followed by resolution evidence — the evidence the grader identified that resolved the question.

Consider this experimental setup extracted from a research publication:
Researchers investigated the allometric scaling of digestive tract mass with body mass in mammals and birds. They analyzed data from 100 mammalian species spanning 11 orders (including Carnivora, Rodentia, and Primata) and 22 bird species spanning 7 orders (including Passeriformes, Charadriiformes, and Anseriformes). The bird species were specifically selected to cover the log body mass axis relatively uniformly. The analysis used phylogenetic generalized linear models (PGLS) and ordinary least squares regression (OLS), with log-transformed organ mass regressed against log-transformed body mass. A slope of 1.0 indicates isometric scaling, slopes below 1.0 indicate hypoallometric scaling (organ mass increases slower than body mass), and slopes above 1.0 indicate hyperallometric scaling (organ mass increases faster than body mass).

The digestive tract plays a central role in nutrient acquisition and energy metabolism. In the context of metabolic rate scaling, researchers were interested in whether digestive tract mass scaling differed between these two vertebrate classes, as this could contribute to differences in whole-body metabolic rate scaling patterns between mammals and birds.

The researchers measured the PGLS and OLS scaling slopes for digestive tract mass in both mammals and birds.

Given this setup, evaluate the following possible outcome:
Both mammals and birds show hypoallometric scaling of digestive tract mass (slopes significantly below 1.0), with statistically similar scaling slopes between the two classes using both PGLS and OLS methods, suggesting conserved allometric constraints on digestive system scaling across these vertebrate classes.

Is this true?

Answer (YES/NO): NO